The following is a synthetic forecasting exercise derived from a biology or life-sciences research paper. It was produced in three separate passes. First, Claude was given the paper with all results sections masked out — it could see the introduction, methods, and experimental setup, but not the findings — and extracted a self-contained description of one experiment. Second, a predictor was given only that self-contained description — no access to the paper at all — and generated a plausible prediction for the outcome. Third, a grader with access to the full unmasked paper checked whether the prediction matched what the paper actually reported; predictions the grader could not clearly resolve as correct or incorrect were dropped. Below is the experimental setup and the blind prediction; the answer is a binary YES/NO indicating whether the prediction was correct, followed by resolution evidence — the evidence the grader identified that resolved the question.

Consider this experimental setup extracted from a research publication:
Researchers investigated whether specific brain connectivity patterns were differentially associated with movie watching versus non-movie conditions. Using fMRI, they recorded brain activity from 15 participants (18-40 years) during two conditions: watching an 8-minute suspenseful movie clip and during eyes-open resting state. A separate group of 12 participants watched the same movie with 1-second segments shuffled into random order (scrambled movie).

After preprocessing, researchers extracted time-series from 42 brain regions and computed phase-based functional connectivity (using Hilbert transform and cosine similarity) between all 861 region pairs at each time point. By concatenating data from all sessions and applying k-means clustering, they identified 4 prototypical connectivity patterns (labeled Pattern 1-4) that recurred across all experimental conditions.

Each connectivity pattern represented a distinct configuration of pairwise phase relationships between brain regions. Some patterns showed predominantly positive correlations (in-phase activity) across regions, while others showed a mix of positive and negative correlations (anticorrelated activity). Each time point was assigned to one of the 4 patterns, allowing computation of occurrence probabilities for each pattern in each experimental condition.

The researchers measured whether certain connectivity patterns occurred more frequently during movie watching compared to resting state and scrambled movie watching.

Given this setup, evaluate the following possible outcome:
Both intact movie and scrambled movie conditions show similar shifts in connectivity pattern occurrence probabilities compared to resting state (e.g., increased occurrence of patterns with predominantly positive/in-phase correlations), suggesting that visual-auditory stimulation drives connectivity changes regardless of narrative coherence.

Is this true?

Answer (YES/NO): NO